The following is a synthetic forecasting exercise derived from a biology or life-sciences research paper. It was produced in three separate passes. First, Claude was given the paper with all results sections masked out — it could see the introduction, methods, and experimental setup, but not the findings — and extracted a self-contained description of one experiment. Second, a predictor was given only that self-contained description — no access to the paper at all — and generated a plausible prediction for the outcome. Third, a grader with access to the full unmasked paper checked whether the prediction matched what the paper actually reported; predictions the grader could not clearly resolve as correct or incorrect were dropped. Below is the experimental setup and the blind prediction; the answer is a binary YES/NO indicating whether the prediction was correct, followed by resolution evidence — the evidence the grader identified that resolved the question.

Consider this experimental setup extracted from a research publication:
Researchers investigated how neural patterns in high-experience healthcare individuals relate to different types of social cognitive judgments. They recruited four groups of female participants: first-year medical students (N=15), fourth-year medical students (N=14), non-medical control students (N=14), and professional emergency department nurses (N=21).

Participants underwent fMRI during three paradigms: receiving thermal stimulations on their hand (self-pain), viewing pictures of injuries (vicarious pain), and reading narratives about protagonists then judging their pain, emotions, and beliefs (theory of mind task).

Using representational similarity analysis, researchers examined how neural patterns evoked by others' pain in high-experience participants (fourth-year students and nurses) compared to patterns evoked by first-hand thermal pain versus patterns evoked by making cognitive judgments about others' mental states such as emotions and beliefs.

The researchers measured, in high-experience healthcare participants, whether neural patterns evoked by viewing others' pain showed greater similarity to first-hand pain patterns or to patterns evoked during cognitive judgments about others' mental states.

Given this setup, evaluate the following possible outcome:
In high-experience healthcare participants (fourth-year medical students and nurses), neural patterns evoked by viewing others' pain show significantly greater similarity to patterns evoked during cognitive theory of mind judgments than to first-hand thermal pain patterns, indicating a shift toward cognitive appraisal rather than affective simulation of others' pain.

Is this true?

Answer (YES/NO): YES